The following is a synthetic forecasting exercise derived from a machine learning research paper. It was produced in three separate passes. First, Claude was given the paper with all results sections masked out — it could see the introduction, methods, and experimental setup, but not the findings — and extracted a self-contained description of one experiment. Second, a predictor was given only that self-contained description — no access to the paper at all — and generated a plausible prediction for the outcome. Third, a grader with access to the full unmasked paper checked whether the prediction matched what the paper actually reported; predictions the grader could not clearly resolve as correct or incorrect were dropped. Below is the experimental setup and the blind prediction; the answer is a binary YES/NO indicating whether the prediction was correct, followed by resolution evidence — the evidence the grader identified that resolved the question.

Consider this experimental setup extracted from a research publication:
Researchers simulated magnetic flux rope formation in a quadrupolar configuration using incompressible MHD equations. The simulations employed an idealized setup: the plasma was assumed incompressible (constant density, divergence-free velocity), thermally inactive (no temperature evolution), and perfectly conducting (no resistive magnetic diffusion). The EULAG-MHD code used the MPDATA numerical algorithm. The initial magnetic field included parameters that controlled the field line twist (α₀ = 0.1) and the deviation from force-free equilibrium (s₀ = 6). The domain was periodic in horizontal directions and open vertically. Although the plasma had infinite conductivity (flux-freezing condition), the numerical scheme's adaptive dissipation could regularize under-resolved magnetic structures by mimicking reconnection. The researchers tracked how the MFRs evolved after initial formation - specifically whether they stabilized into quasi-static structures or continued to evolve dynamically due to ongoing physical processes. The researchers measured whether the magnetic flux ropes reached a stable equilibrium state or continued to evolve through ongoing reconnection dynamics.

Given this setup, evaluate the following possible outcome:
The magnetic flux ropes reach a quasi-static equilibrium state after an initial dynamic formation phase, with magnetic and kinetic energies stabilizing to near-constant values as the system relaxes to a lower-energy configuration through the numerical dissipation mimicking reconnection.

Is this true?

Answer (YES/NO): NO